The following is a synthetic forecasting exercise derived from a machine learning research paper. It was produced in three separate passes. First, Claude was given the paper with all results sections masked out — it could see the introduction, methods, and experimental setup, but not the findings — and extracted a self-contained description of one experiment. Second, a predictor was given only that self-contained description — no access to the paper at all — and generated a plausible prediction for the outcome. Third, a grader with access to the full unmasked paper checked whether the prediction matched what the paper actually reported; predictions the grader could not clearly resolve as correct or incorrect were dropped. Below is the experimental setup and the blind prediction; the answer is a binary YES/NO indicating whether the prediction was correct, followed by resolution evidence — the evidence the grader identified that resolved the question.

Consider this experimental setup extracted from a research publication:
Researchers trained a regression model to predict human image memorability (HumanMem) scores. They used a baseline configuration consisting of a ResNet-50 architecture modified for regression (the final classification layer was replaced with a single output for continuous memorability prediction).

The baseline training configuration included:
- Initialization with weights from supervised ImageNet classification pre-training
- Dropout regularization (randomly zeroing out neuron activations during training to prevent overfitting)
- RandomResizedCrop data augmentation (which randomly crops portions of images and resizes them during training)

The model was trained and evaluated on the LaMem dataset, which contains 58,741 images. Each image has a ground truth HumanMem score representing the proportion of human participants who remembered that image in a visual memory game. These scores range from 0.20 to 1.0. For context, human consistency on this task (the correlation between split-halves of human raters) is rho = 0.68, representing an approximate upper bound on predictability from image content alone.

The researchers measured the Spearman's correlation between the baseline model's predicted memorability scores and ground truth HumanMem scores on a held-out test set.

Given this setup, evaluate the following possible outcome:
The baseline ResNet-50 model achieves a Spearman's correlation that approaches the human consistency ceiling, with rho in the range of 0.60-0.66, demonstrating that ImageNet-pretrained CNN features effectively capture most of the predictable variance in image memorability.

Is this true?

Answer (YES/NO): YES